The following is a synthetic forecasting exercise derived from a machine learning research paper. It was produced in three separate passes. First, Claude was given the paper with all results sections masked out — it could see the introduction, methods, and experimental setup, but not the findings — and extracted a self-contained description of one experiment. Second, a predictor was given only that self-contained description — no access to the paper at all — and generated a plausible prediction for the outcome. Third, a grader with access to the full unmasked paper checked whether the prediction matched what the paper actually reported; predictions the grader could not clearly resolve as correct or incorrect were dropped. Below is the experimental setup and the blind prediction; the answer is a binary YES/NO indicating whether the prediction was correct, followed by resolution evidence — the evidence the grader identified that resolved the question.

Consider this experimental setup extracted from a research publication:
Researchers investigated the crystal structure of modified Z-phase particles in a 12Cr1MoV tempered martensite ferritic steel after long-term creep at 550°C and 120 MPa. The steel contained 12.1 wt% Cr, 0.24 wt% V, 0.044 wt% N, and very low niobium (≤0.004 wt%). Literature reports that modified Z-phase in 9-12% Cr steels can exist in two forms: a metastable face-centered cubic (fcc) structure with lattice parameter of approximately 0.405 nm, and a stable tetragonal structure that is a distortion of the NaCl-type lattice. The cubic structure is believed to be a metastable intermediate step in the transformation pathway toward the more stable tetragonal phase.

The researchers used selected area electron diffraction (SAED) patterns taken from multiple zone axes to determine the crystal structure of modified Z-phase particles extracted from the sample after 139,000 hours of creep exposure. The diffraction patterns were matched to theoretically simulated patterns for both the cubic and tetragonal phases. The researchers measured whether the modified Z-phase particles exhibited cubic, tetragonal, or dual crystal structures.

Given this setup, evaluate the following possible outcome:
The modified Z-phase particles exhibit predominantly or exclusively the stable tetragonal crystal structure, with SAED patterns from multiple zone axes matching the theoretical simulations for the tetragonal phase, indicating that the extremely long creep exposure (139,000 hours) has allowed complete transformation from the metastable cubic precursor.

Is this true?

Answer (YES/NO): NO